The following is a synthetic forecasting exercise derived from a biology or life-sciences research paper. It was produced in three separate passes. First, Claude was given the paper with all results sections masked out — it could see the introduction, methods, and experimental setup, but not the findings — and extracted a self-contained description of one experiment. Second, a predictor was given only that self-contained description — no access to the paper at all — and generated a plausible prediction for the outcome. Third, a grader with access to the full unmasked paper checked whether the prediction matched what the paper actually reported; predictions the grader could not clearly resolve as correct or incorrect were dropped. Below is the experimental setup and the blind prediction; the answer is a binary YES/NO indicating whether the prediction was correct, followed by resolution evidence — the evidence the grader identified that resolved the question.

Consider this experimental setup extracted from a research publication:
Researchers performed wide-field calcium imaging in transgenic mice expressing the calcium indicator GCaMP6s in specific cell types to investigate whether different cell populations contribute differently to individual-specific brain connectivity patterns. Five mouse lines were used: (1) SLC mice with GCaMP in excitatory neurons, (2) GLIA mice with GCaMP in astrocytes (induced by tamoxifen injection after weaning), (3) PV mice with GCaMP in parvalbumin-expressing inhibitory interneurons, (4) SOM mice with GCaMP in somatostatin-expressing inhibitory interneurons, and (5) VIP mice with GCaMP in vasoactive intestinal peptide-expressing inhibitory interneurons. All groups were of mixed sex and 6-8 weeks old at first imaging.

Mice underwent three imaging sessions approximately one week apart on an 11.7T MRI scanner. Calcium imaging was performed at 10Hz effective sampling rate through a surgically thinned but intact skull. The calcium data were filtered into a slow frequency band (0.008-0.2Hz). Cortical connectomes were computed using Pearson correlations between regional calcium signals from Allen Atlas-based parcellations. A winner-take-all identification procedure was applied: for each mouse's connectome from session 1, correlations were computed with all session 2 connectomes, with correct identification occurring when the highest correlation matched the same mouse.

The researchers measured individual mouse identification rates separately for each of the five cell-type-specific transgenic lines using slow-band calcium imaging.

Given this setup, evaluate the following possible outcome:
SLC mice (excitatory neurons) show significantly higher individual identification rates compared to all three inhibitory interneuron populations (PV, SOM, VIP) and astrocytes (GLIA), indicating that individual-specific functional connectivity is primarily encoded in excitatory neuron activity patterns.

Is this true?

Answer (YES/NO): NO